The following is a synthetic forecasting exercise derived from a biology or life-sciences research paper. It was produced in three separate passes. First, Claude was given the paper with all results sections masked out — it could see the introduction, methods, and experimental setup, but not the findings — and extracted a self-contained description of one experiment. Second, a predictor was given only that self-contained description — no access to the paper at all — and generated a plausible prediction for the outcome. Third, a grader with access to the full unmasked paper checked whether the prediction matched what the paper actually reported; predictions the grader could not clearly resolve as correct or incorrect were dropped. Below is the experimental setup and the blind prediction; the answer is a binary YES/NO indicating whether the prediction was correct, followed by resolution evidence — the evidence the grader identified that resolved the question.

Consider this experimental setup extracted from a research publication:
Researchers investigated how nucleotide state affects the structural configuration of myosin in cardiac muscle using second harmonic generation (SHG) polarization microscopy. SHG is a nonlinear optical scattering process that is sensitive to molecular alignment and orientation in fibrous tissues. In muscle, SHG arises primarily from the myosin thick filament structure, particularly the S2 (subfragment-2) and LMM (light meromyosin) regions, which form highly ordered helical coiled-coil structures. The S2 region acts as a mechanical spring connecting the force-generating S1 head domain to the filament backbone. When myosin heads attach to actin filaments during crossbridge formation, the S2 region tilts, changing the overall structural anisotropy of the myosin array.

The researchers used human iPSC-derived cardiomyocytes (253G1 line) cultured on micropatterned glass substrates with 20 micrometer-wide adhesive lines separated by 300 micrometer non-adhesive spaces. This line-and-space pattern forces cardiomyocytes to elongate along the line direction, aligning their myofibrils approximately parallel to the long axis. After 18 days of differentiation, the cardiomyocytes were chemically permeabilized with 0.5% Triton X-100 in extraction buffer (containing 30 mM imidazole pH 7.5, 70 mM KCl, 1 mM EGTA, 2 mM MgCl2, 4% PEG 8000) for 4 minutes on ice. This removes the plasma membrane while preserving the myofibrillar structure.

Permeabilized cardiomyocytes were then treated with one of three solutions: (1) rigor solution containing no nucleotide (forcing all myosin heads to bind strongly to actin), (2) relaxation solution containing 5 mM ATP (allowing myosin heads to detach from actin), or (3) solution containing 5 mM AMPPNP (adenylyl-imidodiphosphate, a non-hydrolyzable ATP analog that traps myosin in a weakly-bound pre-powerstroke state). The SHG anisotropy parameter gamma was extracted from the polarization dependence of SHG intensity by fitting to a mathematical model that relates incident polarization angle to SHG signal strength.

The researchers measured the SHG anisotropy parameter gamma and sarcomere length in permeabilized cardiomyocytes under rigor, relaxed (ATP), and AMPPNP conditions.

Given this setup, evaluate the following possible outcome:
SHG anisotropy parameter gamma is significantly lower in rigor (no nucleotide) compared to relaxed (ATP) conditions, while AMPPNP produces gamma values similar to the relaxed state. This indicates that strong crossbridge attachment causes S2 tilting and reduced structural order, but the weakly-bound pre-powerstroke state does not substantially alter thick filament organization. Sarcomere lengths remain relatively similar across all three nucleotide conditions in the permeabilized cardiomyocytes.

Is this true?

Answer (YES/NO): NO